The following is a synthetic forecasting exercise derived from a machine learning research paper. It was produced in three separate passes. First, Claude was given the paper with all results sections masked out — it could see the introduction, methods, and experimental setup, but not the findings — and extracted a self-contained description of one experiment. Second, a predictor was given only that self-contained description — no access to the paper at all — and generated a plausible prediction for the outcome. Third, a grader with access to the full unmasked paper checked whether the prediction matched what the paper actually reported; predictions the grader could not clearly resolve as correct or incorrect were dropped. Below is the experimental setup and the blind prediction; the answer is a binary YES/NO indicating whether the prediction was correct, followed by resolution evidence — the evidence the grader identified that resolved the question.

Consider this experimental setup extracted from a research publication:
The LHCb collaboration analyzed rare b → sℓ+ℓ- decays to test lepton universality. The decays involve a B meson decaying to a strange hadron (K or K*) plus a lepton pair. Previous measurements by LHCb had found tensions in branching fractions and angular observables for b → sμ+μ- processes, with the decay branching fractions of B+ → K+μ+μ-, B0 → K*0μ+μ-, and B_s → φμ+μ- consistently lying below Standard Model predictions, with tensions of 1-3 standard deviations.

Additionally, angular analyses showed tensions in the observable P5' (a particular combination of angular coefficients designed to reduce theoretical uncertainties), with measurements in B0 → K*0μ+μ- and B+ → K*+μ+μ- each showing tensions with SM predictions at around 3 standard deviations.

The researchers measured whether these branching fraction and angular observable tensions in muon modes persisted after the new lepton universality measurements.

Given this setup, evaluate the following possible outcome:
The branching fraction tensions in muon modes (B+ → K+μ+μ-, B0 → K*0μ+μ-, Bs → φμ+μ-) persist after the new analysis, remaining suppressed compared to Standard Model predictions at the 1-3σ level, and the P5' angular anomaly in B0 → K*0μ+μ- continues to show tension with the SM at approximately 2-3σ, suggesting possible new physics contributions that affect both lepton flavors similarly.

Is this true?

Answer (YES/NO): YES